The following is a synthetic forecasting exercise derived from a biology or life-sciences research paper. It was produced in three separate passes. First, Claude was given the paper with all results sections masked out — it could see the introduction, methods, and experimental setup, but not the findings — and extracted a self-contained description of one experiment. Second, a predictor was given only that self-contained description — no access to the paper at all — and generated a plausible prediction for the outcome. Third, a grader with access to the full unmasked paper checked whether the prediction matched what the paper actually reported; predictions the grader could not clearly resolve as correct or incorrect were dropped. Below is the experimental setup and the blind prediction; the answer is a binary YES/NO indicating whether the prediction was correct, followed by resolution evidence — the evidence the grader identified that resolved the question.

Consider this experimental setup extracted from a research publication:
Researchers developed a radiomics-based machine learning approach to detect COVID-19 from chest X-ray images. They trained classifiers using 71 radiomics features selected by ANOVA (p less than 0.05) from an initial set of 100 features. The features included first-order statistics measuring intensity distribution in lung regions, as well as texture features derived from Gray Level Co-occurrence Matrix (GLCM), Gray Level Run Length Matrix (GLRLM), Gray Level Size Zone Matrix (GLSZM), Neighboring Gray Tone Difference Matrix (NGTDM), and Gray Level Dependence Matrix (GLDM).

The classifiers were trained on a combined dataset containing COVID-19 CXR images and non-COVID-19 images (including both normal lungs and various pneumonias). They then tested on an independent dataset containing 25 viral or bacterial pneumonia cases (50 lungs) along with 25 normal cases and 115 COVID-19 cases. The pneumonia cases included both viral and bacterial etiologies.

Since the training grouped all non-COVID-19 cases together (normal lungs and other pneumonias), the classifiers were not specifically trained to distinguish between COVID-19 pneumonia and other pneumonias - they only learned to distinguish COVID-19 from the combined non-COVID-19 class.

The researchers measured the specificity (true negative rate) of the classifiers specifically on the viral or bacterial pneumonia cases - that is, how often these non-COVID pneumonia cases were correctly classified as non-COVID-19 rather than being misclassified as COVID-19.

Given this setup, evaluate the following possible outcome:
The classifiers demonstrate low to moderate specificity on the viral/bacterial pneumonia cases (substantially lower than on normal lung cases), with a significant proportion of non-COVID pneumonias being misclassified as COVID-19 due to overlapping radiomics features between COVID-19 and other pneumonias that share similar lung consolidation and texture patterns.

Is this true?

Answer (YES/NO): NO